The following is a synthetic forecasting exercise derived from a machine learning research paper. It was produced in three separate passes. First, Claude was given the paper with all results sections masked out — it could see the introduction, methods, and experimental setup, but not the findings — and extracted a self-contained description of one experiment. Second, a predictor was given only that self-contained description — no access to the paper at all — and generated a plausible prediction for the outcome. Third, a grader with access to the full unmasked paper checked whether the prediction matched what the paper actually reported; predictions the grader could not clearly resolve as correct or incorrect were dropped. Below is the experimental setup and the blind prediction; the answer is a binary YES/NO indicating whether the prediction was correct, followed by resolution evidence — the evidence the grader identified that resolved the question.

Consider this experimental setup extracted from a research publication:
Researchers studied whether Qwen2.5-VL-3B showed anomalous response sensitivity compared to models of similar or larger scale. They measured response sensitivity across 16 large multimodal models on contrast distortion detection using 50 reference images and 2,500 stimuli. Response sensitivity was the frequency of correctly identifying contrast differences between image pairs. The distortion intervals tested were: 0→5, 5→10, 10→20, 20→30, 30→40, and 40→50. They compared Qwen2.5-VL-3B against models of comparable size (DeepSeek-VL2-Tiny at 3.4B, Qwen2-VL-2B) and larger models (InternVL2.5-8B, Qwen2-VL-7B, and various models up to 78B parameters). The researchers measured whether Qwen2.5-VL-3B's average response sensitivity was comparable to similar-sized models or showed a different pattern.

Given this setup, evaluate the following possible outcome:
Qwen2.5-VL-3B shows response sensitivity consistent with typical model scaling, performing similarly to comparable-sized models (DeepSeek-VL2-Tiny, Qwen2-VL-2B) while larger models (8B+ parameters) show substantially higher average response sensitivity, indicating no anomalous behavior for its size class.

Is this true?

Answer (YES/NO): NO